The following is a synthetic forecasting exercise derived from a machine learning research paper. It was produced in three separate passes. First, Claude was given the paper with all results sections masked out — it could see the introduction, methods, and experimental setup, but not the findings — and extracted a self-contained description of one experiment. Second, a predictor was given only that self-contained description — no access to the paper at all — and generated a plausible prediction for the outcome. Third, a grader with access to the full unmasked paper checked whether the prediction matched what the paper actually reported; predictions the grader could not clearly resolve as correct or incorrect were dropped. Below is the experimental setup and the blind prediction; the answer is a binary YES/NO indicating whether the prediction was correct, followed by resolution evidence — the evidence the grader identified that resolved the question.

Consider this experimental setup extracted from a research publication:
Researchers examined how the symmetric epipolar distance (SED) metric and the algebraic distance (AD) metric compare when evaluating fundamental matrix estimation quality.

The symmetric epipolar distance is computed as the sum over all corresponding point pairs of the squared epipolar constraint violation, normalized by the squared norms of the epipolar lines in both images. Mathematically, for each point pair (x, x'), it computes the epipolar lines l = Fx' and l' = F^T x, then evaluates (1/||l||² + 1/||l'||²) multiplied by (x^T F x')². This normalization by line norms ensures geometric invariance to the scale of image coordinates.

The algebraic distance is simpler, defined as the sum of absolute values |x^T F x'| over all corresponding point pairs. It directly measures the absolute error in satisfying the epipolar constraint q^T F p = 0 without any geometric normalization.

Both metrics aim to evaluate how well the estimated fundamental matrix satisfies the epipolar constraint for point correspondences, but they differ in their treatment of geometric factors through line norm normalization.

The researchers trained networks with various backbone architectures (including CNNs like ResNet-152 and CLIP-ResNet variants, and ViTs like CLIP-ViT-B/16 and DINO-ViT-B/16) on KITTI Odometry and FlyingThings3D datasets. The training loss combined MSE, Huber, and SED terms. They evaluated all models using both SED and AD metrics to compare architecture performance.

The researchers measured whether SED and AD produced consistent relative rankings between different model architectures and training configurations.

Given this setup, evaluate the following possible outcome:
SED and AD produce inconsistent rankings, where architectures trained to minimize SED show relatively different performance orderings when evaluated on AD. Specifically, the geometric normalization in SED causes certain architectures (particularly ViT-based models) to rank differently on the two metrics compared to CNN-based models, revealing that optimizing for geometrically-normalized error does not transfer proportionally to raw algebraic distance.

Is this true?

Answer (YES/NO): NO